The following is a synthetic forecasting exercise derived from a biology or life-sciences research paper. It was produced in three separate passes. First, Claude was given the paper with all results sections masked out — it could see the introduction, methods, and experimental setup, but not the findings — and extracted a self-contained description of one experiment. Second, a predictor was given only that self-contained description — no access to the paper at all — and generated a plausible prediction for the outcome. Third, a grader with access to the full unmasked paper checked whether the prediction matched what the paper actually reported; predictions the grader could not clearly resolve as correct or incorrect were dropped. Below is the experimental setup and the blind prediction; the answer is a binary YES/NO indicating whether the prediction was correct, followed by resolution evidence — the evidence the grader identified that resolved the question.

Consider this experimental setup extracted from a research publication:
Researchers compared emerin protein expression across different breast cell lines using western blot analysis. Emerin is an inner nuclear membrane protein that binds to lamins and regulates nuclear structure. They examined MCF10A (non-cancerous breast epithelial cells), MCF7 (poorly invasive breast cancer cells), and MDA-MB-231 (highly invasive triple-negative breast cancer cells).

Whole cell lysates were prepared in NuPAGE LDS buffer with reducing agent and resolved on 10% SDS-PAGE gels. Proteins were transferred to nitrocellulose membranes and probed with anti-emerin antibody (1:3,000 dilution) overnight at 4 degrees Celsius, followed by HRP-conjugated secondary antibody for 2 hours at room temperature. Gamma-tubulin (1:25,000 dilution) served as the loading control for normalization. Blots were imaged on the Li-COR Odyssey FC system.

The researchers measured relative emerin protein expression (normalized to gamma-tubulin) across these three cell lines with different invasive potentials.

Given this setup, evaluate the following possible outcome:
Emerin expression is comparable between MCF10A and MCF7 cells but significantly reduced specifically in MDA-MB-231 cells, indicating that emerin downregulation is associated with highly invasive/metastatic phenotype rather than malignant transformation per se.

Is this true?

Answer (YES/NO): YES